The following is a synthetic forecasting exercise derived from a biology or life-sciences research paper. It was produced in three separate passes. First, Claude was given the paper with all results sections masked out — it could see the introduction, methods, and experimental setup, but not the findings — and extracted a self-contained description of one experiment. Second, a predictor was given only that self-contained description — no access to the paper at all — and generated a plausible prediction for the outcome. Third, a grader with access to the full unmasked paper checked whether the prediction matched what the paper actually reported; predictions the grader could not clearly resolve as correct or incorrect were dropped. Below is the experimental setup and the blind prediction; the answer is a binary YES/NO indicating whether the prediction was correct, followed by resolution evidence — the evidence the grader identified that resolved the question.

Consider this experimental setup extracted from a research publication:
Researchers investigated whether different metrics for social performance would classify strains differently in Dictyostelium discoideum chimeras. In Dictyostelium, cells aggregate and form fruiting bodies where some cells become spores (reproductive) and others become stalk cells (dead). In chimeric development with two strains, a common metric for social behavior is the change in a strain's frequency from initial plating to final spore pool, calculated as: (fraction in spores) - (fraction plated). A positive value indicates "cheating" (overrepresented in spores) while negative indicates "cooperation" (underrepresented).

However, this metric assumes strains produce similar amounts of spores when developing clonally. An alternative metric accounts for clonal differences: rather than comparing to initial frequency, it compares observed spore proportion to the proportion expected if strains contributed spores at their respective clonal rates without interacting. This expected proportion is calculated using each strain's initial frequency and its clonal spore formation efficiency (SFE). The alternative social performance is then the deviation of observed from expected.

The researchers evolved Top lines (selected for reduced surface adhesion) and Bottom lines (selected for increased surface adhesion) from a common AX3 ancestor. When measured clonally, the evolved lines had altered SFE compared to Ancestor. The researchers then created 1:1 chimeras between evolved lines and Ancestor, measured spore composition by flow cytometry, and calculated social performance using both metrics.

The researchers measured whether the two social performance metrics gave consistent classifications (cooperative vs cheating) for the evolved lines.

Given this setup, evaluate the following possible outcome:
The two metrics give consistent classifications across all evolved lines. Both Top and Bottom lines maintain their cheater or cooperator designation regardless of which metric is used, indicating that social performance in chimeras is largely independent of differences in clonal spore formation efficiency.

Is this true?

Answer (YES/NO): NO